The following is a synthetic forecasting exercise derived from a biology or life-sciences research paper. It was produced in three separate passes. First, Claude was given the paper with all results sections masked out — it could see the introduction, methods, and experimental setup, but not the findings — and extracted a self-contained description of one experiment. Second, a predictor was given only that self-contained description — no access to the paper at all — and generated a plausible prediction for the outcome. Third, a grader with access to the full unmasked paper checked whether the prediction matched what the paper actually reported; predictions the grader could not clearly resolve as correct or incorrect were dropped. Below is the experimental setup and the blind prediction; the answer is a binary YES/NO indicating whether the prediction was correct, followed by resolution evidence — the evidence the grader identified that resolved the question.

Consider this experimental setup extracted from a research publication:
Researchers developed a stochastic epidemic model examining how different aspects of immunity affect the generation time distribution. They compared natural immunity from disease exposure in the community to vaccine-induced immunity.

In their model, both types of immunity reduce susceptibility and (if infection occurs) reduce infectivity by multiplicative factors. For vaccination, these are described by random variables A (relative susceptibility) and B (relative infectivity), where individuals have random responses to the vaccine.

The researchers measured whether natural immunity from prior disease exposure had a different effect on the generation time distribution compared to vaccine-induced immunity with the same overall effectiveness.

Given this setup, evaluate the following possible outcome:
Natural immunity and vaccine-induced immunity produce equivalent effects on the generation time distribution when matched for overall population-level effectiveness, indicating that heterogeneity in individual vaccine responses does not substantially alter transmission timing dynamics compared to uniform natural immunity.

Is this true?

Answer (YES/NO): YES